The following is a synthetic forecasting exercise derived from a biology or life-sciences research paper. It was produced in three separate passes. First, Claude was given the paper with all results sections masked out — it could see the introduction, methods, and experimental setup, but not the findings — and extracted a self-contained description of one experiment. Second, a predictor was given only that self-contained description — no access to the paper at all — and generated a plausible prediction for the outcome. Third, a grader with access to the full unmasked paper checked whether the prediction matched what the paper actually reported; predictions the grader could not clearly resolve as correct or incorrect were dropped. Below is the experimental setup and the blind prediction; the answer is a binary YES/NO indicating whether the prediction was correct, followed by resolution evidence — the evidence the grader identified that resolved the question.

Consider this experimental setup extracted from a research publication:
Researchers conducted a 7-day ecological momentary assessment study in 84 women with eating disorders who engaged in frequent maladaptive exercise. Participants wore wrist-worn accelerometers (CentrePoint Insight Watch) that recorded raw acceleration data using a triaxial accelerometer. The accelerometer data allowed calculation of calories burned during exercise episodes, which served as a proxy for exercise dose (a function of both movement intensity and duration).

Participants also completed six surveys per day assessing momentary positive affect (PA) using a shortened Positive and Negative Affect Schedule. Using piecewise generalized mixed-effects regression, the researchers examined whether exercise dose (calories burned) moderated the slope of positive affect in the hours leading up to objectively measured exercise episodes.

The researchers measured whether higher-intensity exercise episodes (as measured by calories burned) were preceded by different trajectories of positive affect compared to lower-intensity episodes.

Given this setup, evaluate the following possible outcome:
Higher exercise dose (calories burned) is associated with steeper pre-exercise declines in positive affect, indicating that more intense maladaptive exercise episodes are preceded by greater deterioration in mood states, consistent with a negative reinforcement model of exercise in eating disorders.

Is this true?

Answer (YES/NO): NO